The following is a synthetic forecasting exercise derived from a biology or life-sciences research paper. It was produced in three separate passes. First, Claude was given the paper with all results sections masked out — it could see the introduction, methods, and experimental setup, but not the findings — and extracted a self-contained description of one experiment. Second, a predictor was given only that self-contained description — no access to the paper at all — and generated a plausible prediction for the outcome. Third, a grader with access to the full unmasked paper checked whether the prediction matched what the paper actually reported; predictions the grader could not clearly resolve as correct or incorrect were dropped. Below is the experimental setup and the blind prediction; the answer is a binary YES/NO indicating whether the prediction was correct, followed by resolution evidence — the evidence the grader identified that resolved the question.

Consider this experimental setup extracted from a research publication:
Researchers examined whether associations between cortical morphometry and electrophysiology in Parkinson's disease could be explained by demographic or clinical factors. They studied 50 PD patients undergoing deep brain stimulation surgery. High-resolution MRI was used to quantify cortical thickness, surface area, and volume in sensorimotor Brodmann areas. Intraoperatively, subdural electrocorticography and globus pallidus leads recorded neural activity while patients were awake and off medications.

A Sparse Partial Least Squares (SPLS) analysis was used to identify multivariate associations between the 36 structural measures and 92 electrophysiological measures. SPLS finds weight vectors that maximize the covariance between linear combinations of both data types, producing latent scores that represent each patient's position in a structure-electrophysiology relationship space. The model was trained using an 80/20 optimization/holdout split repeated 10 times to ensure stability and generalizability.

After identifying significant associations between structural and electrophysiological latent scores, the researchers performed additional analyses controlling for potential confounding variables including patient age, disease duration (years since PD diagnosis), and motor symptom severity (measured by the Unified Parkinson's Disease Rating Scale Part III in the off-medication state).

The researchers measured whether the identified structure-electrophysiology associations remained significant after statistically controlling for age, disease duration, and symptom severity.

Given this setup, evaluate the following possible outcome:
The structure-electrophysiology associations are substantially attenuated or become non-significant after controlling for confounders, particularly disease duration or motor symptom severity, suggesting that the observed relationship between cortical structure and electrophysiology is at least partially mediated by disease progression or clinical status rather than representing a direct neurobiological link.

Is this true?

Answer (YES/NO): NO